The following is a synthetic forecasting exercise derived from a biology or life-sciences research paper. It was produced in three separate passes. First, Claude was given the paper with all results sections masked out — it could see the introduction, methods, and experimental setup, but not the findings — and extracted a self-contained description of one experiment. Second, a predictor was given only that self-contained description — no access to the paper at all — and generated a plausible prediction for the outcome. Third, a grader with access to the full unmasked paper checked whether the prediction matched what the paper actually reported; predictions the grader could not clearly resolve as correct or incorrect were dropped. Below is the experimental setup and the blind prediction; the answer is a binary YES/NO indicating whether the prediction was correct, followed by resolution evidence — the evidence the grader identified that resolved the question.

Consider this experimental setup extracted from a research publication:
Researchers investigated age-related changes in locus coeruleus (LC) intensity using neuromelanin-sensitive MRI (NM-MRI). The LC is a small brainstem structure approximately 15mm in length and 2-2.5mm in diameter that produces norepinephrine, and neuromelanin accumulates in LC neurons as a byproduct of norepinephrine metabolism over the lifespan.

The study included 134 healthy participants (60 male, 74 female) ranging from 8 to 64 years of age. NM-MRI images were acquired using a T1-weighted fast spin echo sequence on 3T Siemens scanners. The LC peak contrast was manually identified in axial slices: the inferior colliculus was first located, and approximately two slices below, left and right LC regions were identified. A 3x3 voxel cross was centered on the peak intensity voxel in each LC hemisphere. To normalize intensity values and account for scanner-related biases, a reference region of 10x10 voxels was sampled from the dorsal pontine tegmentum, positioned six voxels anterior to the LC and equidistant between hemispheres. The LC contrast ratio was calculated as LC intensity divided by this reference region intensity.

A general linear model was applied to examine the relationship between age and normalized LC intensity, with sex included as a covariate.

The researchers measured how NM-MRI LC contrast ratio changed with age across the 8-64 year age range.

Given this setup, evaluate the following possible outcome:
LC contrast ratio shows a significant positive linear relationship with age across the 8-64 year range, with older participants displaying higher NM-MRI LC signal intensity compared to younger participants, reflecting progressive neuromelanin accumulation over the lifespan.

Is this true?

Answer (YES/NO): YES